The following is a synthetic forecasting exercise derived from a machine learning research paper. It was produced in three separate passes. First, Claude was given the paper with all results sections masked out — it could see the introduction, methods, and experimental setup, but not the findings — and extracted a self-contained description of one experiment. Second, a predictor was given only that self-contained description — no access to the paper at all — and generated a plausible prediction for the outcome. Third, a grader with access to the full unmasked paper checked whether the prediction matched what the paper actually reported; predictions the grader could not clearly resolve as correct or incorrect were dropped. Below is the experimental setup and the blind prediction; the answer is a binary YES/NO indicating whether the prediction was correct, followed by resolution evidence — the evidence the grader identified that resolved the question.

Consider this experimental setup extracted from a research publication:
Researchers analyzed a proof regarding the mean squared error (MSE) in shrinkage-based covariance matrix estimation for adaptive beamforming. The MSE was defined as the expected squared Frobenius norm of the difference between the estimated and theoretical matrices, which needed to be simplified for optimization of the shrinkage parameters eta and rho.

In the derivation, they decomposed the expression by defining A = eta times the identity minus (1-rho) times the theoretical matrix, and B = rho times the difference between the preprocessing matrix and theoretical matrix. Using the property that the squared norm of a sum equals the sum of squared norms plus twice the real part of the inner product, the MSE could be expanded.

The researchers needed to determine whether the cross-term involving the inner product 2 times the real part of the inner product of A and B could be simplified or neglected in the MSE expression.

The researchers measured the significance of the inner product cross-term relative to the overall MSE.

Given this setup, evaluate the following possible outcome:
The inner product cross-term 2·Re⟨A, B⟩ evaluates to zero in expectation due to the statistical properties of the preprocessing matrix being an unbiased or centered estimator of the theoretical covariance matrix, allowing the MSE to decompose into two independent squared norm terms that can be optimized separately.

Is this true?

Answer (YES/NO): NO